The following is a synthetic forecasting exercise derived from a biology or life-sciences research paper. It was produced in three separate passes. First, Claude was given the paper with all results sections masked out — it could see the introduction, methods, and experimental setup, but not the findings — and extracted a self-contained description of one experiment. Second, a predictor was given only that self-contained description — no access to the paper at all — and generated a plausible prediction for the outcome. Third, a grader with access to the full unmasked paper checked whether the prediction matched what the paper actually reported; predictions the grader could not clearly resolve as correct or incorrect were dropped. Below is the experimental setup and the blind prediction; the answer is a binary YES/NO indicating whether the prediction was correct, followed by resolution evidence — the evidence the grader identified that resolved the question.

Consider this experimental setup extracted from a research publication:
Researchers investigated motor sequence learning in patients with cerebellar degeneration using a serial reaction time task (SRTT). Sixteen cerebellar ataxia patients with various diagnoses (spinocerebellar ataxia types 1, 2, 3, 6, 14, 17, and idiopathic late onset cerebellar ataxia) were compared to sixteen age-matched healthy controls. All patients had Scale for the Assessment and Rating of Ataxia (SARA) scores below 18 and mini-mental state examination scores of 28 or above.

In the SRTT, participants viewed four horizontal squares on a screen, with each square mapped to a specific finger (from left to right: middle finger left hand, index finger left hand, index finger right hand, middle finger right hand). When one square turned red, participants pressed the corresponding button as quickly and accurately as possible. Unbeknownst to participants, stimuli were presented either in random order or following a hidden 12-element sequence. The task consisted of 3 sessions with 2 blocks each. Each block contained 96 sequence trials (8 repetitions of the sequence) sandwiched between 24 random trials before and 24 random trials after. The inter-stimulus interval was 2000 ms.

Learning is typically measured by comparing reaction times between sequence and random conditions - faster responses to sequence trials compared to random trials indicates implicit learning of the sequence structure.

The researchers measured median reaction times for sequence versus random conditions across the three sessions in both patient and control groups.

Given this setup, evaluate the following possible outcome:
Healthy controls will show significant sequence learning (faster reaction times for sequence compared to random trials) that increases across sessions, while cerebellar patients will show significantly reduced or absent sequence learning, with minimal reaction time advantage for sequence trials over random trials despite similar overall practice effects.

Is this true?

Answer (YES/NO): NO